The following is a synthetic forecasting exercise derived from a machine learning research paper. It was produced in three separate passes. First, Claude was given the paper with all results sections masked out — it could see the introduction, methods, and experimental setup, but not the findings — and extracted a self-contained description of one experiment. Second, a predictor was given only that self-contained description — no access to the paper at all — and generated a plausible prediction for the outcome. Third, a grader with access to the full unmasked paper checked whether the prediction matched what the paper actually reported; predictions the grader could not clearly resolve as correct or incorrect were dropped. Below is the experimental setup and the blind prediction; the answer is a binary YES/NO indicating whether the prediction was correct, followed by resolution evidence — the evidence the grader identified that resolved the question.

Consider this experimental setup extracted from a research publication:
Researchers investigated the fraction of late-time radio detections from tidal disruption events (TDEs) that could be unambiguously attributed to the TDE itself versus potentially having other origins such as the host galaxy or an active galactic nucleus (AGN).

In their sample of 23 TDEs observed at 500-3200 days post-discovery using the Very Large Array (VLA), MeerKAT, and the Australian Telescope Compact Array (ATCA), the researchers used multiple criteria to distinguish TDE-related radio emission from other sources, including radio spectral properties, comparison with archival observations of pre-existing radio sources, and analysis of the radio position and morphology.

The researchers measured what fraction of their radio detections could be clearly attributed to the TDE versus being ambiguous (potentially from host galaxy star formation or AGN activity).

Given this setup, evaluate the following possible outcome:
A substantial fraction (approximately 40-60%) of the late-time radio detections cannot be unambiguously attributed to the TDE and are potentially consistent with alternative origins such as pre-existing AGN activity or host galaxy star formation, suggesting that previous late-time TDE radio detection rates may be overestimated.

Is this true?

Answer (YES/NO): NO